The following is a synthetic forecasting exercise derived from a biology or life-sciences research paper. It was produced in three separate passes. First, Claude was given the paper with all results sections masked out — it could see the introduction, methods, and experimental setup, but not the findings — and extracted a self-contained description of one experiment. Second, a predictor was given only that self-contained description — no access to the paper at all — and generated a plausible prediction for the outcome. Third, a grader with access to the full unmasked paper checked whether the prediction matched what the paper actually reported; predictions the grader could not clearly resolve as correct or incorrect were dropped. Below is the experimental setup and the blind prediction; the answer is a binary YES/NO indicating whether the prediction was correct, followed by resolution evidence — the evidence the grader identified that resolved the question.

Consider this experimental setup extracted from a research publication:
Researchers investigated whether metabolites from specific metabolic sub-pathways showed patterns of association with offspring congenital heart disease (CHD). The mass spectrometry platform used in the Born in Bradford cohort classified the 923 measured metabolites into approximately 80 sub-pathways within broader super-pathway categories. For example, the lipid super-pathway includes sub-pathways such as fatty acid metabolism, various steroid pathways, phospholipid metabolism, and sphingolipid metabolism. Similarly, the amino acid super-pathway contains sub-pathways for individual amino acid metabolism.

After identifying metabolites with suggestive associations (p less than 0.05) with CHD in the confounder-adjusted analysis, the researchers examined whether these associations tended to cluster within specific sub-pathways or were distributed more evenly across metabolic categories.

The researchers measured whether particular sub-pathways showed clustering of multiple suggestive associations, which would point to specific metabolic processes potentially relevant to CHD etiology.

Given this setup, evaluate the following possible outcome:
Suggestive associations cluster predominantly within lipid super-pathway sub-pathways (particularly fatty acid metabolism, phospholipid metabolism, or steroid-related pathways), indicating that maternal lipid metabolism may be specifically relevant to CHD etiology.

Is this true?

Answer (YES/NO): NO